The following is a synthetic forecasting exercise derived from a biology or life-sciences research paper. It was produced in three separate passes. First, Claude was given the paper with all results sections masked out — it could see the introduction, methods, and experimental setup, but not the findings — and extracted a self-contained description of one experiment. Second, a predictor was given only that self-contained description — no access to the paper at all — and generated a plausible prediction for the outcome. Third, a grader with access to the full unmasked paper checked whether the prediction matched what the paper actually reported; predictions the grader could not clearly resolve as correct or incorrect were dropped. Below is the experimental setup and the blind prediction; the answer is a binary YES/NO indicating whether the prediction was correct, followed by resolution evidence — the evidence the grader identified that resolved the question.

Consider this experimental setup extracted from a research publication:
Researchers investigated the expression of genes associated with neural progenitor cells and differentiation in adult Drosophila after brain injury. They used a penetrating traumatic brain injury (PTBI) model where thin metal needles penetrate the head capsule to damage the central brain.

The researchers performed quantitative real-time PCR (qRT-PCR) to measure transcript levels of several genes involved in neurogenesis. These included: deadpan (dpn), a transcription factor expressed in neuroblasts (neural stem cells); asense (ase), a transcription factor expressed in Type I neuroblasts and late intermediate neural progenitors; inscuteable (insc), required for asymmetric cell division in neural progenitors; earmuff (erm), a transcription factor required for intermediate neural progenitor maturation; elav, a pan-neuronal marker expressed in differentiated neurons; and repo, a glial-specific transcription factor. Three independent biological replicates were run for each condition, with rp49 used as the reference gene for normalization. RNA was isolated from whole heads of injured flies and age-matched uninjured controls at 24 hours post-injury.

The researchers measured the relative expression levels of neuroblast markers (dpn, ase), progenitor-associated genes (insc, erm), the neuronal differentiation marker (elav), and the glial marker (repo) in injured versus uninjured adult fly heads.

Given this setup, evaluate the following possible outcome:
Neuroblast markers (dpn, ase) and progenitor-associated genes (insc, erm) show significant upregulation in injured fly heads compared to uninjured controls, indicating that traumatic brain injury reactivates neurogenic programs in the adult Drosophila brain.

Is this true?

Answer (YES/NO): NO